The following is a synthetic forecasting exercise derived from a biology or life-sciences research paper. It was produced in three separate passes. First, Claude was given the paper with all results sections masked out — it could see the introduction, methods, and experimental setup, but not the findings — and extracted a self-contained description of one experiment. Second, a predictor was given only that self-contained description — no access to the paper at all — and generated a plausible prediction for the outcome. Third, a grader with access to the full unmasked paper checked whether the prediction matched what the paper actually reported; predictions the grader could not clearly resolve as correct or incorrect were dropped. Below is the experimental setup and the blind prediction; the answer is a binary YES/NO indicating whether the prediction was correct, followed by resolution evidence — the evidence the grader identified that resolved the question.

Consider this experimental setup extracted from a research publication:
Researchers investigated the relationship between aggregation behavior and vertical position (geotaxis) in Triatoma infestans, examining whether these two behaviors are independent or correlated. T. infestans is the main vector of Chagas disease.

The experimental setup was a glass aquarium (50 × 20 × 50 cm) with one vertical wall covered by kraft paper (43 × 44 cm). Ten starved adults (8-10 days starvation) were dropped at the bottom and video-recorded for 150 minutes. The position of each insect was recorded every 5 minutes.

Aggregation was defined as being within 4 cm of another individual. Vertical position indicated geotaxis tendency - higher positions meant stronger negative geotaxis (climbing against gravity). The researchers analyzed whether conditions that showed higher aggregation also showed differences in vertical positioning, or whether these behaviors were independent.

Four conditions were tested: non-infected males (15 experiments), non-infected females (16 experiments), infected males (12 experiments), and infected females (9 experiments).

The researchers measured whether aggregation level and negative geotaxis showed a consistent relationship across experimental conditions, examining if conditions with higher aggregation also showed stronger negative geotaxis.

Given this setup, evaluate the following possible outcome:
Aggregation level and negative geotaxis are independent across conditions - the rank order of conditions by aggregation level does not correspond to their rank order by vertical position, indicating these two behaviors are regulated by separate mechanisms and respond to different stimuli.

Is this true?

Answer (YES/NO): NO